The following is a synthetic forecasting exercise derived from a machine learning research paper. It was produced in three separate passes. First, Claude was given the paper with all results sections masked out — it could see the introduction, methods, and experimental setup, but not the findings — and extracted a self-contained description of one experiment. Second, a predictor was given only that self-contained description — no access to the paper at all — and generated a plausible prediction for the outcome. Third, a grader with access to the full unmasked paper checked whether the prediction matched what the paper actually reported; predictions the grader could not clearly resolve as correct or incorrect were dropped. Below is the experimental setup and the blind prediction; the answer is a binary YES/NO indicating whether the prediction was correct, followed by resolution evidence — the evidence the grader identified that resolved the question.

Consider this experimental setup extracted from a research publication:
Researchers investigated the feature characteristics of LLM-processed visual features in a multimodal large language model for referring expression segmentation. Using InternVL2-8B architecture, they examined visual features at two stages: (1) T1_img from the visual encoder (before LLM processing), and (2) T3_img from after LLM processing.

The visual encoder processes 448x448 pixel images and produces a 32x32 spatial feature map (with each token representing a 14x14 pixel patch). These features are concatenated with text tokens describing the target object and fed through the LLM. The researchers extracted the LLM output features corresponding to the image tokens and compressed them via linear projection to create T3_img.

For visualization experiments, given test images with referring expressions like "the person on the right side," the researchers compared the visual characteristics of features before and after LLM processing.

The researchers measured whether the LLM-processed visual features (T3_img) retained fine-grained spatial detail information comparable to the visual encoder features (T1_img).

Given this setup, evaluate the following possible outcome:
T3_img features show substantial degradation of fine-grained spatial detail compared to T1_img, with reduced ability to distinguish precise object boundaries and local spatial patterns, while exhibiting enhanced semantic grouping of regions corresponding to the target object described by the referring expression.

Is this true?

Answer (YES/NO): NO